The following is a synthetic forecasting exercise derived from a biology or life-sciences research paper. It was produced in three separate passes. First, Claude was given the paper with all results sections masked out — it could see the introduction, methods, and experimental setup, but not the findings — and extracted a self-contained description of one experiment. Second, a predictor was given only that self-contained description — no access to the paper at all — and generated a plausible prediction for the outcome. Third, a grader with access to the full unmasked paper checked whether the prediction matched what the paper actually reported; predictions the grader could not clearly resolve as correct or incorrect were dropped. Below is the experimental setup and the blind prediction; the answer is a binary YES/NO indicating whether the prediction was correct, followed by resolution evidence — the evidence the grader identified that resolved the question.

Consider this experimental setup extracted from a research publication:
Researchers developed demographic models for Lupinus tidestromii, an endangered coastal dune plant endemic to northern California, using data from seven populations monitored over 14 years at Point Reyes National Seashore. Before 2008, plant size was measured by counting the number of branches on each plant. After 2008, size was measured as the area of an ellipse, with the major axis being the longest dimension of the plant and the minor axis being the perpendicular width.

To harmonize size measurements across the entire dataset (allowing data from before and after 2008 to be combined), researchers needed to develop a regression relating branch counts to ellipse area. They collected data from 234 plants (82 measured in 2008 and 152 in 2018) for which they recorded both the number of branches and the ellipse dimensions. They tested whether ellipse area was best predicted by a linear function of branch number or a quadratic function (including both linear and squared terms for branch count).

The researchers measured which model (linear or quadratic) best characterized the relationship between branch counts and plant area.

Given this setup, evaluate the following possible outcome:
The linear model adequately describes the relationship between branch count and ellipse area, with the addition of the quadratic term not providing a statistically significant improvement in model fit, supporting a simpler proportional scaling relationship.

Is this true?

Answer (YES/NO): NO